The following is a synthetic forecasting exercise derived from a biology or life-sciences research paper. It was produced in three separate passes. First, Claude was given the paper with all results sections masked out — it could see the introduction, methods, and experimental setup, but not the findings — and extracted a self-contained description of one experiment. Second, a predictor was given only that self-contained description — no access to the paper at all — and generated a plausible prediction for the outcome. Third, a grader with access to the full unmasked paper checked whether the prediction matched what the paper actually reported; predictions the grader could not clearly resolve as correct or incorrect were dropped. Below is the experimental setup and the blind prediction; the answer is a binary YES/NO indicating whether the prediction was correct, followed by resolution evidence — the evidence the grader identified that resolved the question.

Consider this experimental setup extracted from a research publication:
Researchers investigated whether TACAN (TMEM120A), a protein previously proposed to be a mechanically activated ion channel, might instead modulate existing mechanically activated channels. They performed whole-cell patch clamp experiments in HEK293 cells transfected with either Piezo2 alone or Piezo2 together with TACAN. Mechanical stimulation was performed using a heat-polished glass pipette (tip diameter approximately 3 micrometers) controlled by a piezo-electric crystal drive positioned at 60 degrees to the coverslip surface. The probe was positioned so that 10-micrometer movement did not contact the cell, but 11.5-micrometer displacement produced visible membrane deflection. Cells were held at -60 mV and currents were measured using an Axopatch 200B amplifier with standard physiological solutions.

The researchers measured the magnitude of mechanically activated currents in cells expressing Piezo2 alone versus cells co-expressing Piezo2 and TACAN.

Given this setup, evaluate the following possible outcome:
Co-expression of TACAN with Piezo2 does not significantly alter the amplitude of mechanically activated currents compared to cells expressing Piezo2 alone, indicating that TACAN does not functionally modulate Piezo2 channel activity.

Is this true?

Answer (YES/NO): NO